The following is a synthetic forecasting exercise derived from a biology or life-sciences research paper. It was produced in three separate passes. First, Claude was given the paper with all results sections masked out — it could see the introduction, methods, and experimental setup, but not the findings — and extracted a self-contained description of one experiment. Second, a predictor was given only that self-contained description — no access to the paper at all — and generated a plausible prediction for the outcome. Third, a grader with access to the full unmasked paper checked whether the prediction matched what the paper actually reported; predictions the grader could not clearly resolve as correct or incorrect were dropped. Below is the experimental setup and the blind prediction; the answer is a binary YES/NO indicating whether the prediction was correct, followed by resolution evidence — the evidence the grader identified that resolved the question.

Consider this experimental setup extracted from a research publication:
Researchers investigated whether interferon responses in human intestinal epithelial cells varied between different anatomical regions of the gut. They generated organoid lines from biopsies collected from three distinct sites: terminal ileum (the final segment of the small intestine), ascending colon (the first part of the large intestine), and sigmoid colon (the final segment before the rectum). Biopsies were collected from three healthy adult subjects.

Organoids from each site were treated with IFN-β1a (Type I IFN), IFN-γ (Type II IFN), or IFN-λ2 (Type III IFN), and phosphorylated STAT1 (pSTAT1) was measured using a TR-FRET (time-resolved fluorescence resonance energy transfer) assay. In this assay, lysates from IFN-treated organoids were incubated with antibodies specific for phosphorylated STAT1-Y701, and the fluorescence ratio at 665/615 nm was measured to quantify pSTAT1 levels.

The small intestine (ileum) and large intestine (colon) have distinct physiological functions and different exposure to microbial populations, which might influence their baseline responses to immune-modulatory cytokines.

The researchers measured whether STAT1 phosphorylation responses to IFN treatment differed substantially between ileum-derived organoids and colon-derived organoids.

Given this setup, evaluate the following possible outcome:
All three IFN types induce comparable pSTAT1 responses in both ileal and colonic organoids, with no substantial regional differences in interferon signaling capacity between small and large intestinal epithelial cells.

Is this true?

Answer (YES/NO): YES